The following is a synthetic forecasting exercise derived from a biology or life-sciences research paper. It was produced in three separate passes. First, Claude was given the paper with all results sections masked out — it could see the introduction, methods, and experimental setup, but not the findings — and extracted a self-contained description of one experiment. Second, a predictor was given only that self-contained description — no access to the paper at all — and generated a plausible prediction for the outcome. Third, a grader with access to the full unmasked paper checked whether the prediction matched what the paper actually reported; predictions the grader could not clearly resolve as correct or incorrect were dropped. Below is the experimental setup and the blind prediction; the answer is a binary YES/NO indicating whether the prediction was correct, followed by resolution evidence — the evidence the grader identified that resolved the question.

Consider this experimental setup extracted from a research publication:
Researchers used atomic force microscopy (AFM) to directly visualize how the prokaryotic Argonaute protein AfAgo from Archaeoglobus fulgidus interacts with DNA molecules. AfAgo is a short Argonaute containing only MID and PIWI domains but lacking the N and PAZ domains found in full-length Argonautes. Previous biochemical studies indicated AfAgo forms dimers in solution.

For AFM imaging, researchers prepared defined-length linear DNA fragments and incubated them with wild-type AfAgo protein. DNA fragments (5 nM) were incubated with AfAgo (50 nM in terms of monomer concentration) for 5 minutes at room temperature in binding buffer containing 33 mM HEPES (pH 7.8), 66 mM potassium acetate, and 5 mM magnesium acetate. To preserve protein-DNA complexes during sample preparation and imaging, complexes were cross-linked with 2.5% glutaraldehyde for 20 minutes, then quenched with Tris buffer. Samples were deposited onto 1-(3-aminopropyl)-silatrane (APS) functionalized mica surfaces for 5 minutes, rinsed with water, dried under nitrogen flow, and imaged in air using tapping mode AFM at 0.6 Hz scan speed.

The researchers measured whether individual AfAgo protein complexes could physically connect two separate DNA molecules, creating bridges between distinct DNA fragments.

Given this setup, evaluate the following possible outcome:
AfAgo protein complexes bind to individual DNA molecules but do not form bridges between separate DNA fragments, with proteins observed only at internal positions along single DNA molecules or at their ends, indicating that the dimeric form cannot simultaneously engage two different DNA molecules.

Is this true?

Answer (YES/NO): NO